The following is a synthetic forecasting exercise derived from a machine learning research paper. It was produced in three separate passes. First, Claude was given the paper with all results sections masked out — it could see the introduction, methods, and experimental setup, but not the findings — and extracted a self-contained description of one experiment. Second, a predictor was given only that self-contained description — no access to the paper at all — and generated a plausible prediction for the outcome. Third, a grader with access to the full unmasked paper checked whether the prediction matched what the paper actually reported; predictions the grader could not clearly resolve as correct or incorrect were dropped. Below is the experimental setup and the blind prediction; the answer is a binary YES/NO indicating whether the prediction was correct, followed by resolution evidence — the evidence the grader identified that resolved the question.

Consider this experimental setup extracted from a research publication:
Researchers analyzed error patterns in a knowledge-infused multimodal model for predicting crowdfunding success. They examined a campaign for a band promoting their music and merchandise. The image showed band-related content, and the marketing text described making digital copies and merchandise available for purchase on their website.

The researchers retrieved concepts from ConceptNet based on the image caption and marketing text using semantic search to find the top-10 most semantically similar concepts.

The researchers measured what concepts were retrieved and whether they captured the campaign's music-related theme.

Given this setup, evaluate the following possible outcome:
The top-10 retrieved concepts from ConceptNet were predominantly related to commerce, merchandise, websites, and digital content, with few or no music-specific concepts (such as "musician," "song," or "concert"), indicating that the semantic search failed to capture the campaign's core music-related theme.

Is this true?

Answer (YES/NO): NO